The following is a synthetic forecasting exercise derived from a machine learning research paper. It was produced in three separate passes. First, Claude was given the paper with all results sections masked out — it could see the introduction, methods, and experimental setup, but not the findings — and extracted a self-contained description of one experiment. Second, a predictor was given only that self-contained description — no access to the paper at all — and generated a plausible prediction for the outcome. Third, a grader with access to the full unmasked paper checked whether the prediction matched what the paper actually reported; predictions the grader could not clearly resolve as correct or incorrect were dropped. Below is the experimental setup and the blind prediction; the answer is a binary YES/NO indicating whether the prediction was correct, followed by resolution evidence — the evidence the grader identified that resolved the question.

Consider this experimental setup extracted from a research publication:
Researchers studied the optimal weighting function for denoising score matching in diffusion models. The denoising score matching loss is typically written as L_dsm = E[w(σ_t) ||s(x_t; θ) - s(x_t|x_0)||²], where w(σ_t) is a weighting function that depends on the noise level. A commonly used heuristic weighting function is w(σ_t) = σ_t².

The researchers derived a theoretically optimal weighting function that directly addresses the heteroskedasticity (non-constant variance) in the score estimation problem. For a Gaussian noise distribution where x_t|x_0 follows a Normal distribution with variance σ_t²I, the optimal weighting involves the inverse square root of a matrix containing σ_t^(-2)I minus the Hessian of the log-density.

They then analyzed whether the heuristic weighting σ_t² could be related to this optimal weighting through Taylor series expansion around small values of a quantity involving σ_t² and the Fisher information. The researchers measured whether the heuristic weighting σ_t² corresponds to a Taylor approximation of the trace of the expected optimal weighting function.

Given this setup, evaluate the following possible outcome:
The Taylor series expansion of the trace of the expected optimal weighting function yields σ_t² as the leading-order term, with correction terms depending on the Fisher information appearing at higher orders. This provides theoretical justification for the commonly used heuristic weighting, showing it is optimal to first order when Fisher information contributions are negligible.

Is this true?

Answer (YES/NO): YES